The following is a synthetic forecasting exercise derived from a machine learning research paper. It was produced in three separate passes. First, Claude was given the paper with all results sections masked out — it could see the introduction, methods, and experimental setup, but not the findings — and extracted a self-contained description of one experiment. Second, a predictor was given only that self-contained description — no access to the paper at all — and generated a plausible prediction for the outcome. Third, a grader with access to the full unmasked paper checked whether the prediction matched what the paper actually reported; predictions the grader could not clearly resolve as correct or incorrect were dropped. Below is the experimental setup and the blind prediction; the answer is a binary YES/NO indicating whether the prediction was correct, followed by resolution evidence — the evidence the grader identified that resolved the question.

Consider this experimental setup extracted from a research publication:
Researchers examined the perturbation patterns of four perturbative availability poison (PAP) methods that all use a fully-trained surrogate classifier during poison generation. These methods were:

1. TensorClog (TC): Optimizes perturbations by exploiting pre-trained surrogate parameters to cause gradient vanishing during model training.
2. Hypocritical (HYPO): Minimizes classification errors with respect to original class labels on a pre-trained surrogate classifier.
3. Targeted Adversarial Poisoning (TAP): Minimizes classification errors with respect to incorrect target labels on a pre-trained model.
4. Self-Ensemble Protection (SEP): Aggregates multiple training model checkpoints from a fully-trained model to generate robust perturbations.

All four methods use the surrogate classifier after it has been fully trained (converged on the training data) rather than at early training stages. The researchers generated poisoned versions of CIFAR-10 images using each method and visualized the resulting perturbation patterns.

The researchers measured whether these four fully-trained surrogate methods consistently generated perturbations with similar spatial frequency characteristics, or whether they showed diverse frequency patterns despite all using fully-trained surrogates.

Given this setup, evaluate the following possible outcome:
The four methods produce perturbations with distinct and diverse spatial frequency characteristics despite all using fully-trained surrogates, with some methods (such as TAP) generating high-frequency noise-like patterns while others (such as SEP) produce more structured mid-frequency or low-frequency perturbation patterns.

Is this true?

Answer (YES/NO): NO